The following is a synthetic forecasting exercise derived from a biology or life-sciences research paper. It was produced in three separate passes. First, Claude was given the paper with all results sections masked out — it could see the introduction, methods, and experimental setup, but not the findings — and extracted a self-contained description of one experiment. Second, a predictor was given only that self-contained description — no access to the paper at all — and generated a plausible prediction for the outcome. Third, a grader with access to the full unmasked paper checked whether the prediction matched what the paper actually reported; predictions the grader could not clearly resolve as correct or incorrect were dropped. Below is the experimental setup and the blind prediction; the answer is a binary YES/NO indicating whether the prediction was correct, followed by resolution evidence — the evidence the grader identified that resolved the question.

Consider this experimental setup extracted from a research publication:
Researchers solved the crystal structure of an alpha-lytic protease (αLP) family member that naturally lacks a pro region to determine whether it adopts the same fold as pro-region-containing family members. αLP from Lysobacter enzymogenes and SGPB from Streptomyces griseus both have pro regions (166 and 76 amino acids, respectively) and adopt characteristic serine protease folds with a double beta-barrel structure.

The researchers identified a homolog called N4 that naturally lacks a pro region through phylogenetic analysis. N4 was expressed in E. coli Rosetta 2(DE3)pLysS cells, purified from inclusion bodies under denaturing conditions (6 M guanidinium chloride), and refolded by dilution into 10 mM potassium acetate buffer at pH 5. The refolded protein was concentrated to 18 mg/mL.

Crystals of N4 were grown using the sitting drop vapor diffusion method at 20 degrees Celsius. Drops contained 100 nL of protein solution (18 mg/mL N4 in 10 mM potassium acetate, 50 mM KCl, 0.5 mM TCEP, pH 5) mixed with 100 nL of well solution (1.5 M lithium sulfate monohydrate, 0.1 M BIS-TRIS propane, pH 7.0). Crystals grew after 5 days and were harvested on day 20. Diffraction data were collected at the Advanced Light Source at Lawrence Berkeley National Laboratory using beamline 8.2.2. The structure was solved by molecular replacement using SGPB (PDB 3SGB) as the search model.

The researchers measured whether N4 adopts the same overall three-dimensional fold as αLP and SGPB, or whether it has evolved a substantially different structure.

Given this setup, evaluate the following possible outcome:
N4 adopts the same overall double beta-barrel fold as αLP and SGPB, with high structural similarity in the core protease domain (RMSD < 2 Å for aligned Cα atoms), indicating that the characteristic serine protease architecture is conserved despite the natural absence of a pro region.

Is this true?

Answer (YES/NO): YES